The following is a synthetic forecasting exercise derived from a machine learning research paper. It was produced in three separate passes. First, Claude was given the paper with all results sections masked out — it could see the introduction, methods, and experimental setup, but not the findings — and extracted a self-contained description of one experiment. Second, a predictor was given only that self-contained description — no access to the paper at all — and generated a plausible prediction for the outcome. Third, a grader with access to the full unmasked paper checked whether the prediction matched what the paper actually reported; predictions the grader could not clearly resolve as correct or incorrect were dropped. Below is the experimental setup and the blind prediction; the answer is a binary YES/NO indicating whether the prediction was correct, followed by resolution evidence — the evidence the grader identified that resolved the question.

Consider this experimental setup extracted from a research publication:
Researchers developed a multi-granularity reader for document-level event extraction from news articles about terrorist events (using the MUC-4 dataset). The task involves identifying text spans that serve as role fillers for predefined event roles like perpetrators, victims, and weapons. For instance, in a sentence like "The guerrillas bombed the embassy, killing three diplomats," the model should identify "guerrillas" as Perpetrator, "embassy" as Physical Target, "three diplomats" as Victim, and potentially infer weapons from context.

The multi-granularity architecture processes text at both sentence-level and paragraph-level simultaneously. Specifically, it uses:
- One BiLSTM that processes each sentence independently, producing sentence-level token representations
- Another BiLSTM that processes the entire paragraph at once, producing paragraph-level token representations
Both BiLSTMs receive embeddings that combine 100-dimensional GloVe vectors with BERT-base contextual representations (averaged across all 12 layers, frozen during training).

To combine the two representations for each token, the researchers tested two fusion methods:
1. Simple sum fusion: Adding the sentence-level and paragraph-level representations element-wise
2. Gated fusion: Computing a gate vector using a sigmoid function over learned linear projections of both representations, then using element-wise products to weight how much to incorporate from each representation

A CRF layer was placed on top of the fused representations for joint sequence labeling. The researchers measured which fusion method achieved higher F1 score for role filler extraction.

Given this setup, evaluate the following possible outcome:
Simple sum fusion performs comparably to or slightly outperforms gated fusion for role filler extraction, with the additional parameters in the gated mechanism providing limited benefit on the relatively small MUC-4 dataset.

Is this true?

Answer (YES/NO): NO